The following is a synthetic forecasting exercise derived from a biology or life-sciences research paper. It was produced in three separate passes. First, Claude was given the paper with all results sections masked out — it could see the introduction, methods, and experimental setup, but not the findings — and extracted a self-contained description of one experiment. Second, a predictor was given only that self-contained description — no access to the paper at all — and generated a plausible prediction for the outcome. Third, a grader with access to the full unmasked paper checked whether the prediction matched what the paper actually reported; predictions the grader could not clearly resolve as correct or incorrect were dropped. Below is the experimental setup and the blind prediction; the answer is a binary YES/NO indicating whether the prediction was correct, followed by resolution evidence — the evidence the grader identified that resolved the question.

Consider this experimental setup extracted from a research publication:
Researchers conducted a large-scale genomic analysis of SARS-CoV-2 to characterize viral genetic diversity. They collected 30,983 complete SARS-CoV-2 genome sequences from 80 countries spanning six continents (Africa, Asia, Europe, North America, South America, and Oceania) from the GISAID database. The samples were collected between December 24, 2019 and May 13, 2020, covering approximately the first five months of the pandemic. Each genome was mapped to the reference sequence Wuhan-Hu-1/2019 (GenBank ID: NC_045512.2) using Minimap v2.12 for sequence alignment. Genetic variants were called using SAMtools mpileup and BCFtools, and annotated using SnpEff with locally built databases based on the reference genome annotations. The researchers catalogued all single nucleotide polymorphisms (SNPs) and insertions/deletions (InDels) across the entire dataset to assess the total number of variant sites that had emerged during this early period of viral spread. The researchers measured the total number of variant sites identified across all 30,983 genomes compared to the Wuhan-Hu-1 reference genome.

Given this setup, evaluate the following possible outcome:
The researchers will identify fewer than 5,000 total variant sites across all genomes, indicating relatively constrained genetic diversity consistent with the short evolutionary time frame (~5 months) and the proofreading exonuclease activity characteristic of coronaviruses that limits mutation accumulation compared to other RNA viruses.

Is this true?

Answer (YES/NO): YES